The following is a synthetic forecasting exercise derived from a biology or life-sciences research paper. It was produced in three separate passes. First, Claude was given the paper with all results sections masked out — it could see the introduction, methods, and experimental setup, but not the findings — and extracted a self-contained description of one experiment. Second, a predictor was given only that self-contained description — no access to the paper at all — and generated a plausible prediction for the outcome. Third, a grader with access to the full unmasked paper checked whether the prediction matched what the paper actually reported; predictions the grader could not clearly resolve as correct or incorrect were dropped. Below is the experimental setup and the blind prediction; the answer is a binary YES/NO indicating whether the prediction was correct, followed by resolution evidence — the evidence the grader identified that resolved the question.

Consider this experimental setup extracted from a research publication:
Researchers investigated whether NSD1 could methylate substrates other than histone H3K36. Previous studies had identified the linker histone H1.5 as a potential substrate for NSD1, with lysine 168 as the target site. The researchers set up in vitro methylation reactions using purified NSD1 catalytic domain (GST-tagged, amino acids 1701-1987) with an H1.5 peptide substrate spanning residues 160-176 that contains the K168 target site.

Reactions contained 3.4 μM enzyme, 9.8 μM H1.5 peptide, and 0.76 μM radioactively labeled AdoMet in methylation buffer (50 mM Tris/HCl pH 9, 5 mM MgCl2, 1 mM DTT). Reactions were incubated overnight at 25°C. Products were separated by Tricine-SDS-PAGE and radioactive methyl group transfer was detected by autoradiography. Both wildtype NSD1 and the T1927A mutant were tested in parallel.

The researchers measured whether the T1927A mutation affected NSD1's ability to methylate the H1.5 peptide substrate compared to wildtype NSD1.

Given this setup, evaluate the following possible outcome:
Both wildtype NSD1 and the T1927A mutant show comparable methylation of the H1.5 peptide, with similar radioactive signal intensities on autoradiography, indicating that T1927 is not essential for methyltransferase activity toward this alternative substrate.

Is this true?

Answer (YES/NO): NO